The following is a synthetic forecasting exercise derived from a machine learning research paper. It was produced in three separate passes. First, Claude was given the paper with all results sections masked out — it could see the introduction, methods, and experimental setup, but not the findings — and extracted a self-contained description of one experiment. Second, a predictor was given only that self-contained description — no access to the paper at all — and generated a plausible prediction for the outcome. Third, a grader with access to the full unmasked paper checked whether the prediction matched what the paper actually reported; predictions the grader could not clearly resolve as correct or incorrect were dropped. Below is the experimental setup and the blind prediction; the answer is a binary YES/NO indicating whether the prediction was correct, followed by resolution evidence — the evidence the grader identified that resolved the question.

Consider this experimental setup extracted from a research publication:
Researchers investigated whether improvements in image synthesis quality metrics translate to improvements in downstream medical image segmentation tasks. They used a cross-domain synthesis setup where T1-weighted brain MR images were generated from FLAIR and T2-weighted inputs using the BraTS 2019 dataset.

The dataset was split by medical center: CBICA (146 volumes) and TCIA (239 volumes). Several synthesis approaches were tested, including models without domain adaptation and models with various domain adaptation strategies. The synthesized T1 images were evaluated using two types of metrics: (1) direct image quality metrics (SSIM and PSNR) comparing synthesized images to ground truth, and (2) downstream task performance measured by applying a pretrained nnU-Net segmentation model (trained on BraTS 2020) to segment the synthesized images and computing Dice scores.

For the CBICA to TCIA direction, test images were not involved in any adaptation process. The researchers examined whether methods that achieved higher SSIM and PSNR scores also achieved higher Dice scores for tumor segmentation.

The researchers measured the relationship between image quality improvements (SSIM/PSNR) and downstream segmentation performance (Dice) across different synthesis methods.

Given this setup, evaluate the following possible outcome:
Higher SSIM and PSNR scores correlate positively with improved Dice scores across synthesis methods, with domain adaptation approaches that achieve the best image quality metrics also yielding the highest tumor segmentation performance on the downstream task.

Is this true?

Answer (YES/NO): NO